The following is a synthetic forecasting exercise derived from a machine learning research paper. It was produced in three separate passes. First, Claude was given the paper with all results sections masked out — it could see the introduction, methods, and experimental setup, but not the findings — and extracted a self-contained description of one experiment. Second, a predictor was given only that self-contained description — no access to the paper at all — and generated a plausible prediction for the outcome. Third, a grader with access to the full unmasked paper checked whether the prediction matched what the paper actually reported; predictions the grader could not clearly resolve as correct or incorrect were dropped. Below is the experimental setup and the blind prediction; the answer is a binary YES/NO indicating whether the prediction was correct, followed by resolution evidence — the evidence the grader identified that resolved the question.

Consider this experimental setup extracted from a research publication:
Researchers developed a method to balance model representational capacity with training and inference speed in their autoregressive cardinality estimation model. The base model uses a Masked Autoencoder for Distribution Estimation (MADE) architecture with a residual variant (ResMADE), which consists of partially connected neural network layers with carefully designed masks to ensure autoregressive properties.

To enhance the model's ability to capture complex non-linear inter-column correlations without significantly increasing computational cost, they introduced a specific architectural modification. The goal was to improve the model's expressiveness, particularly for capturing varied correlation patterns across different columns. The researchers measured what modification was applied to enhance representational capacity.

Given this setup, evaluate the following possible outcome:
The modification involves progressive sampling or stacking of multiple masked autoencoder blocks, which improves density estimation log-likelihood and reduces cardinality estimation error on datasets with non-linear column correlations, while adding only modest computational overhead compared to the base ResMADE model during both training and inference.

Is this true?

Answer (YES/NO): NO